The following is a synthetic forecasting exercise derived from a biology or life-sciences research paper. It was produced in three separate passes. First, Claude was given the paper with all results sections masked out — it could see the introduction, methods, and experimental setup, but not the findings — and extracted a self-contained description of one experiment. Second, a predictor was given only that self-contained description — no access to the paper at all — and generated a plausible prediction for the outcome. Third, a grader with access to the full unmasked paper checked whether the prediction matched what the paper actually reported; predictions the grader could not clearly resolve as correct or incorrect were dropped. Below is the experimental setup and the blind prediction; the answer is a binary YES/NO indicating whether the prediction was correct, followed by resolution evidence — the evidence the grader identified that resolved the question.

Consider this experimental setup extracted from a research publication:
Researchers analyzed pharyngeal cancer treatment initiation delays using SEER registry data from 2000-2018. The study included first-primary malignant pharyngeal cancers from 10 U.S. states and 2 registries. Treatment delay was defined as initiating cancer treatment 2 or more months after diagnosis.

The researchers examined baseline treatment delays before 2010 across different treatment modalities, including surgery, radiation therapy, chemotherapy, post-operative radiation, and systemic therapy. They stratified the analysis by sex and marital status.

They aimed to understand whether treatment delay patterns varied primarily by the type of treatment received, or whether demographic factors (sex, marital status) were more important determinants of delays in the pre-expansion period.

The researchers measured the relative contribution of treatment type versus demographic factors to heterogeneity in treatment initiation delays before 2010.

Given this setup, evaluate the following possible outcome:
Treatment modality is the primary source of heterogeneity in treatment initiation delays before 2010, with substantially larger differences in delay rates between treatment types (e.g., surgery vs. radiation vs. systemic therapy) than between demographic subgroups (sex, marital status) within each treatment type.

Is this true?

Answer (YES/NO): YES